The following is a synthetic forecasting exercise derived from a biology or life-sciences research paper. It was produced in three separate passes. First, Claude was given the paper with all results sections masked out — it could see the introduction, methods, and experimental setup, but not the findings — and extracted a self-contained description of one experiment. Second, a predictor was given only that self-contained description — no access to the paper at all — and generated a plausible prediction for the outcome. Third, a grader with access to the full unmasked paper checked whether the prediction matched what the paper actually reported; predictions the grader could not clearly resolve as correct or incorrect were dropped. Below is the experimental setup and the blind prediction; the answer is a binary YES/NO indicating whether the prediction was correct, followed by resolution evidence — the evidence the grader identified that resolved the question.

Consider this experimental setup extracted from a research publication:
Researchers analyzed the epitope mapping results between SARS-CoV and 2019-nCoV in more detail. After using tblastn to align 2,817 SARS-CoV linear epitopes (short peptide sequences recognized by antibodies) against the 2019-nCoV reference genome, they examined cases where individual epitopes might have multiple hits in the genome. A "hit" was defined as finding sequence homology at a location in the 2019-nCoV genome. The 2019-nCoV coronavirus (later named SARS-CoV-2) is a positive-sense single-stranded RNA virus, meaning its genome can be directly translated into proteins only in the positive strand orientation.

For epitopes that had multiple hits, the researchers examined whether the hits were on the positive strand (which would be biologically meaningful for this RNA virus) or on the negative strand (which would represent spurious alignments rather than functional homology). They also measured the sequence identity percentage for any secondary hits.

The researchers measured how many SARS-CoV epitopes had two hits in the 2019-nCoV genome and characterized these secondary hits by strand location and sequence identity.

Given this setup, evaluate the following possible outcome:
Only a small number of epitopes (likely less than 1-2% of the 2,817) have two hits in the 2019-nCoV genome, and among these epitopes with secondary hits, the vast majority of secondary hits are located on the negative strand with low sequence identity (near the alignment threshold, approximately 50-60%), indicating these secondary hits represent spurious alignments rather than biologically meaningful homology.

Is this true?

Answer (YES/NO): NO